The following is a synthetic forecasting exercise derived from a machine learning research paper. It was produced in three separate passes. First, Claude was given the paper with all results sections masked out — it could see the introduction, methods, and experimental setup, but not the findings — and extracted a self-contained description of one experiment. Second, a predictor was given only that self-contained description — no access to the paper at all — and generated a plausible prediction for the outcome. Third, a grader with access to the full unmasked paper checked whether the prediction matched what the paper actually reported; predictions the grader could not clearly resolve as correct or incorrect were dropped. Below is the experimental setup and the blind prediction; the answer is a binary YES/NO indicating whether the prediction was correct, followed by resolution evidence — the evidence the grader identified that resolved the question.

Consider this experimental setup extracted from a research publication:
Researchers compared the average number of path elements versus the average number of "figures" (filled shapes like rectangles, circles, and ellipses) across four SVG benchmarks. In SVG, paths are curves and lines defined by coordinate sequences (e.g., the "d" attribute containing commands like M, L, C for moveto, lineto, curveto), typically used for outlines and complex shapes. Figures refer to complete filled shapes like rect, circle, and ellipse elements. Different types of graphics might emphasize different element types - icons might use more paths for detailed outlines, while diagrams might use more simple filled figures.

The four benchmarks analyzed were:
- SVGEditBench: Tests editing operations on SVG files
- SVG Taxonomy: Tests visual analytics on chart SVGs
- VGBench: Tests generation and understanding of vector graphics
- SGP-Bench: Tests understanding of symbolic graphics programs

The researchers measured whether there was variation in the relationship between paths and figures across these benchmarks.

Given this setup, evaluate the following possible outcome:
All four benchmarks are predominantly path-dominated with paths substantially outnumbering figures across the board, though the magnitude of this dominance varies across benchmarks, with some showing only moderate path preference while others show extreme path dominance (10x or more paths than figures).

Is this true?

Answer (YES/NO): NO